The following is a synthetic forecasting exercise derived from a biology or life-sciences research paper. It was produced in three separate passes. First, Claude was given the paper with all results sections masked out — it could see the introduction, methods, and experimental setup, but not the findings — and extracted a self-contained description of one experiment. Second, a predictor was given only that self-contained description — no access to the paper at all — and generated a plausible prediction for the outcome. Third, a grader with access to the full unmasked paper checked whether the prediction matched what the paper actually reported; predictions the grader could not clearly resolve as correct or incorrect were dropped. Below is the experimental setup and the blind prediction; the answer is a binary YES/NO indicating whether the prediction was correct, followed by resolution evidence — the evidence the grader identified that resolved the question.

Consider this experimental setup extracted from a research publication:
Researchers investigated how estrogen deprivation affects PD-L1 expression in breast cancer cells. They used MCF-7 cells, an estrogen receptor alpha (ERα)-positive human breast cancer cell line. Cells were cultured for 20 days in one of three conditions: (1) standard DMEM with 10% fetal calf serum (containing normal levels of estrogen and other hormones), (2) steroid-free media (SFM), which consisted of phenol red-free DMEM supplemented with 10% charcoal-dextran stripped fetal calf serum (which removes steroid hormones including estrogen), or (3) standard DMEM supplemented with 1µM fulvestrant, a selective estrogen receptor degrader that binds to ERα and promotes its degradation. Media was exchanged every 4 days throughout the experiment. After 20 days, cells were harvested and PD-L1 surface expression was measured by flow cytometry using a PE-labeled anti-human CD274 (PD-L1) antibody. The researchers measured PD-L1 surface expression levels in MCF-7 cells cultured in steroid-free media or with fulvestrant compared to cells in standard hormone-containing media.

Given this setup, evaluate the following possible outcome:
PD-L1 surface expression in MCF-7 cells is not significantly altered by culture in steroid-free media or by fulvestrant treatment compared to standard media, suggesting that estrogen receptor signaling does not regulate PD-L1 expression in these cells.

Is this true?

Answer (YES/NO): NO